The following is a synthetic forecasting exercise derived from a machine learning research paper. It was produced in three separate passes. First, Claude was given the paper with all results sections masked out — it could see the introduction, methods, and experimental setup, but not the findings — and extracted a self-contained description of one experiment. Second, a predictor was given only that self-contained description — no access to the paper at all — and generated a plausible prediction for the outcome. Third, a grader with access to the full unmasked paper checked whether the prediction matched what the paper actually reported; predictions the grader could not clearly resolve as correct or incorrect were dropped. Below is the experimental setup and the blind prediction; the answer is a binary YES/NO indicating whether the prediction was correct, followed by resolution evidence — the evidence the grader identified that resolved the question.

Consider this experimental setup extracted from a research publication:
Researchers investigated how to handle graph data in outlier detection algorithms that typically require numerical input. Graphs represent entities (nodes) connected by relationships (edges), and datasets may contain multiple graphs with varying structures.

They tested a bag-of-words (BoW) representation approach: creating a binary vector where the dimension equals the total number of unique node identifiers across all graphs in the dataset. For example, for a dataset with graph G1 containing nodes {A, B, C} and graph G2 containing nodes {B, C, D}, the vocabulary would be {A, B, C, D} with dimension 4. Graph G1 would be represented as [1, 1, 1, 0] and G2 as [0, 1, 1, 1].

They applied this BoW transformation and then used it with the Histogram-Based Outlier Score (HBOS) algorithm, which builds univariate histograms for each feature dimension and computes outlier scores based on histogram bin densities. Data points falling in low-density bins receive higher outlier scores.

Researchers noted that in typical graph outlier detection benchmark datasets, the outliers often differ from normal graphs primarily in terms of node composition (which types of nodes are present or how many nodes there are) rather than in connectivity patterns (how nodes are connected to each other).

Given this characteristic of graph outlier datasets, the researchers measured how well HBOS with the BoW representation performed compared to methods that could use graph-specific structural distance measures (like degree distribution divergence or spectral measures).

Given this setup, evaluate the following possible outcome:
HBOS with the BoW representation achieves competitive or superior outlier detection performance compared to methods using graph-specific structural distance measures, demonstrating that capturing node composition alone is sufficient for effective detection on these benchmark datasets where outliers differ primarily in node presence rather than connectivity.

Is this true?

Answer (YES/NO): NO